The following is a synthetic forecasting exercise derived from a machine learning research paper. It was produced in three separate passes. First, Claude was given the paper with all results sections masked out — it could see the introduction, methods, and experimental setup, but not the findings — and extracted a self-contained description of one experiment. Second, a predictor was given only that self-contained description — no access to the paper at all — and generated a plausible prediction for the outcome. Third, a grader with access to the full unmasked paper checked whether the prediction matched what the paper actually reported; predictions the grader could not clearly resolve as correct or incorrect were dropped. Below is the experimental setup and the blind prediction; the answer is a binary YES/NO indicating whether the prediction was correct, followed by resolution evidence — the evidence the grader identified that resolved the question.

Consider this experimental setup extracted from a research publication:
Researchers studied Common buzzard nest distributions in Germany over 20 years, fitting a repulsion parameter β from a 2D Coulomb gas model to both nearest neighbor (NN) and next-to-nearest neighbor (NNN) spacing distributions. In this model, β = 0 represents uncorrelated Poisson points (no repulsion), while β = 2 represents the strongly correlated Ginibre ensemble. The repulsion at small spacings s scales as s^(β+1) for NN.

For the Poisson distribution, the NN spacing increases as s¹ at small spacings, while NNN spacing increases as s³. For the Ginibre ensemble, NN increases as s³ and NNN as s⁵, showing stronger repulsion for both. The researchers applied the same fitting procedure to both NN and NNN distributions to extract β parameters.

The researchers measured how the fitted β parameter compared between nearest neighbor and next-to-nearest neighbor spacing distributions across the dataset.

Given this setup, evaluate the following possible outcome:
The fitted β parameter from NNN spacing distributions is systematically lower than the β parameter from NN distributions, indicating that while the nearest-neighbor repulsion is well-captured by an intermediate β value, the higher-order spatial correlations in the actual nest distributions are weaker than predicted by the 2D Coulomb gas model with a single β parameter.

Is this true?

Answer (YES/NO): YES